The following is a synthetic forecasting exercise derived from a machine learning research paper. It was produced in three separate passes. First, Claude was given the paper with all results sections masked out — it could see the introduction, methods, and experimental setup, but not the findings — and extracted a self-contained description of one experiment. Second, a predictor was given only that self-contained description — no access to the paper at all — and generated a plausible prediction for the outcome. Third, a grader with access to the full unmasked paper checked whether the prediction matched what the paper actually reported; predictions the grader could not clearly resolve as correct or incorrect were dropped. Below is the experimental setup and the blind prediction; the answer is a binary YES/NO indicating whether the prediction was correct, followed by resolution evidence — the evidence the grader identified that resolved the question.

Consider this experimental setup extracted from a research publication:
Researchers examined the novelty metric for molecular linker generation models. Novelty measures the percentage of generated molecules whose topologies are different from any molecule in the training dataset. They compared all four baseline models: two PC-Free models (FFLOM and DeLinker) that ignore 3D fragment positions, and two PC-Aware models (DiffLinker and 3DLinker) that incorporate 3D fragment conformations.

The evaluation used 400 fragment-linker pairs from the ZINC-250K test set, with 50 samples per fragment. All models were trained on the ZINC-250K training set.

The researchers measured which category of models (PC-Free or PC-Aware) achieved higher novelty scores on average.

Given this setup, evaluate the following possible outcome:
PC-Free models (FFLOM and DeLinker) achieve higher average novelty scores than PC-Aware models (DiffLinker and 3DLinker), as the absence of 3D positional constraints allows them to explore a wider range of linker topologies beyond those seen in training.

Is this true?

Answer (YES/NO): YES